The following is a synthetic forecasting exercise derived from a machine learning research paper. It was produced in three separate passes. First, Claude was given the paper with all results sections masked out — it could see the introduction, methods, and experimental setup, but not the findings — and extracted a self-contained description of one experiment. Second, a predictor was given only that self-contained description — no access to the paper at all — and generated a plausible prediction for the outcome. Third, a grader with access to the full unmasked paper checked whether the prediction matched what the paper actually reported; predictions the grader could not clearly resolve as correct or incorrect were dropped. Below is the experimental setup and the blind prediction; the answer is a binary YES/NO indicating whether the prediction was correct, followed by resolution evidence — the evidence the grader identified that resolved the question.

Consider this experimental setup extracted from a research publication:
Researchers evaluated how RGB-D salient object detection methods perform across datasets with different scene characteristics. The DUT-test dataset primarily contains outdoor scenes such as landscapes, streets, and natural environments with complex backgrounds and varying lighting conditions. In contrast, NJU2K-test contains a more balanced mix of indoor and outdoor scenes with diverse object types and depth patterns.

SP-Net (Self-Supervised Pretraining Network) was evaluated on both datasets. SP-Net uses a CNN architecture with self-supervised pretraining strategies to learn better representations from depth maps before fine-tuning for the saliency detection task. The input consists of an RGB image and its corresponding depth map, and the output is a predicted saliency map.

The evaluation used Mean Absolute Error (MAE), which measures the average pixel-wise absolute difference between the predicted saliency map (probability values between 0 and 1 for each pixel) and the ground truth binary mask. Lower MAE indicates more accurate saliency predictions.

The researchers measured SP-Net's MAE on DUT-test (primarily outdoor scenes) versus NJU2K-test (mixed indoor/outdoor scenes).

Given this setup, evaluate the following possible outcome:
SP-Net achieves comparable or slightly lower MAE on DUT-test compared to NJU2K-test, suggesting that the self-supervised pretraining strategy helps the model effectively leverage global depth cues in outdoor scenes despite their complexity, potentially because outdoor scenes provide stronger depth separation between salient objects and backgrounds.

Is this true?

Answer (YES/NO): NO